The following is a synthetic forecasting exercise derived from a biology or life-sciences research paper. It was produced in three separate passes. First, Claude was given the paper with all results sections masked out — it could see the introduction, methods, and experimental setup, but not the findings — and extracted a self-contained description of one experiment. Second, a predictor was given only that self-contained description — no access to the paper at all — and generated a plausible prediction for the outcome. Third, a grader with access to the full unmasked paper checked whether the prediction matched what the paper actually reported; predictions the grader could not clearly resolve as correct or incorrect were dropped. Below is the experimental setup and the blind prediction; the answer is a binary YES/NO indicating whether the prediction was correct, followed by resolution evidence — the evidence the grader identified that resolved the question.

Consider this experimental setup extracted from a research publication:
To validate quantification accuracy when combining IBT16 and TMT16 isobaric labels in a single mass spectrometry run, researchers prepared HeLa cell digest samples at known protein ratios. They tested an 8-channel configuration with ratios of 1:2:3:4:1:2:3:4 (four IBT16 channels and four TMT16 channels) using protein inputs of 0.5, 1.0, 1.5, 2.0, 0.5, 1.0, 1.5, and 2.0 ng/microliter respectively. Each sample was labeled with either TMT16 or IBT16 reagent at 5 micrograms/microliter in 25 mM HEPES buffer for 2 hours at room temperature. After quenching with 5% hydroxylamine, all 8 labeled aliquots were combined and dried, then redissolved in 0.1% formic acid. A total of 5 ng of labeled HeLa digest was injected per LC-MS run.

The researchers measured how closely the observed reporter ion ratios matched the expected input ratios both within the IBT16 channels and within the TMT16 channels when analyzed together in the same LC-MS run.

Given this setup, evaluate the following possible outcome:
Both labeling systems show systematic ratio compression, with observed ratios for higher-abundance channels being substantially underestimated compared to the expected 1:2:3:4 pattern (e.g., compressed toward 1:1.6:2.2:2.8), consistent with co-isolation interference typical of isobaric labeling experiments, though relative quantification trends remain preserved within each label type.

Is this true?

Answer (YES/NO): NO